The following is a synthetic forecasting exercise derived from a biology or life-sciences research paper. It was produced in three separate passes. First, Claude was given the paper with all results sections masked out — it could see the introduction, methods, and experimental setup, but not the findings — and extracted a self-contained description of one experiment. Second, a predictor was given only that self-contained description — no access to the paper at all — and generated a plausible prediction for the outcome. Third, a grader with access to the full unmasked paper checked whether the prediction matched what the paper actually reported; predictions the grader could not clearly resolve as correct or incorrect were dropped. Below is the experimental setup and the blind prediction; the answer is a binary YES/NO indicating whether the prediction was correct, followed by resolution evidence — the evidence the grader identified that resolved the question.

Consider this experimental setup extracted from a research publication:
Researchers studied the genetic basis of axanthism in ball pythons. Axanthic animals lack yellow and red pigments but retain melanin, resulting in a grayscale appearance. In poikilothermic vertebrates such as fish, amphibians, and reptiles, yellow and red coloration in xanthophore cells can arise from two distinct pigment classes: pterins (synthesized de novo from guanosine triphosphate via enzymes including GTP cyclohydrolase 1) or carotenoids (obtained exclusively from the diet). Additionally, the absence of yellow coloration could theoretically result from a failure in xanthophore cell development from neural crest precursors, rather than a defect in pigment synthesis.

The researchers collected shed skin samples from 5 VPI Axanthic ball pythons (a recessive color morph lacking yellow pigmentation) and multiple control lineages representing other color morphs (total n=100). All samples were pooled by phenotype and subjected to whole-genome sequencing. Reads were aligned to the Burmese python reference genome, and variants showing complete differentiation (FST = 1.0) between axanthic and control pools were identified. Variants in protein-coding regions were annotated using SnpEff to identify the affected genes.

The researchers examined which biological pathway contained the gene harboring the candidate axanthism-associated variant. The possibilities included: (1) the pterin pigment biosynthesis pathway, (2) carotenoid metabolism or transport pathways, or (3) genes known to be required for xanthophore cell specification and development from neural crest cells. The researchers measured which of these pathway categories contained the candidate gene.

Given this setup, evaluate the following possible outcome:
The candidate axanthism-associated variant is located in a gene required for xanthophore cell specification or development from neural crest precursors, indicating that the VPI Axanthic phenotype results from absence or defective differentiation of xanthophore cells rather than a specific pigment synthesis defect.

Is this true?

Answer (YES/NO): NO